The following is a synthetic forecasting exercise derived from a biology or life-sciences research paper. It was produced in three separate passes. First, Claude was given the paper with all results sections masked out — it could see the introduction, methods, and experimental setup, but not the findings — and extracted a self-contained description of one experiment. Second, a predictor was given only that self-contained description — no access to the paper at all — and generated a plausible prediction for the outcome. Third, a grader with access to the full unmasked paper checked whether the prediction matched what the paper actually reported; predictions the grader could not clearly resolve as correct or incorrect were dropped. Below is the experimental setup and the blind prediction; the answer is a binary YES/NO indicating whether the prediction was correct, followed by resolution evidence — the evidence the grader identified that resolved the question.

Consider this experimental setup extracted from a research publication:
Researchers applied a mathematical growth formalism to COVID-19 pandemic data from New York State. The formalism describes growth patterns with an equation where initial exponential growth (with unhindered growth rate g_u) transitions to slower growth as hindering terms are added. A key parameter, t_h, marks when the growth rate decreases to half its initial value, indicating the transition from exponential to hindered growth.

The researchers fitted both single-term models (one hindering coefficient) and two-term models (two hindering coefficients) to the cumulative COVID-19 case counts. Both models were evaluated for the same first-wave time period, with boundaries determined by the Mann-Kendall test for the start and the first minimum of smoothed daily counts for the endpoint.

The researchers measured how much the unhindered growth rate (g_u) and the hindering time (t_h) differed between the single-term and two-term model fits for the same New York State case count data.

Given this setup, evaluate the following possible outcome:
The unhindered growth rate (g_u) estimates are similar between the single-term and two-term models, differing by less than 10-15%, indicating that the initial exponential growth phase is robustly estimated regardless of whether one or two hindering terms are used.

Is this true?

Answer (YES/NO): YES